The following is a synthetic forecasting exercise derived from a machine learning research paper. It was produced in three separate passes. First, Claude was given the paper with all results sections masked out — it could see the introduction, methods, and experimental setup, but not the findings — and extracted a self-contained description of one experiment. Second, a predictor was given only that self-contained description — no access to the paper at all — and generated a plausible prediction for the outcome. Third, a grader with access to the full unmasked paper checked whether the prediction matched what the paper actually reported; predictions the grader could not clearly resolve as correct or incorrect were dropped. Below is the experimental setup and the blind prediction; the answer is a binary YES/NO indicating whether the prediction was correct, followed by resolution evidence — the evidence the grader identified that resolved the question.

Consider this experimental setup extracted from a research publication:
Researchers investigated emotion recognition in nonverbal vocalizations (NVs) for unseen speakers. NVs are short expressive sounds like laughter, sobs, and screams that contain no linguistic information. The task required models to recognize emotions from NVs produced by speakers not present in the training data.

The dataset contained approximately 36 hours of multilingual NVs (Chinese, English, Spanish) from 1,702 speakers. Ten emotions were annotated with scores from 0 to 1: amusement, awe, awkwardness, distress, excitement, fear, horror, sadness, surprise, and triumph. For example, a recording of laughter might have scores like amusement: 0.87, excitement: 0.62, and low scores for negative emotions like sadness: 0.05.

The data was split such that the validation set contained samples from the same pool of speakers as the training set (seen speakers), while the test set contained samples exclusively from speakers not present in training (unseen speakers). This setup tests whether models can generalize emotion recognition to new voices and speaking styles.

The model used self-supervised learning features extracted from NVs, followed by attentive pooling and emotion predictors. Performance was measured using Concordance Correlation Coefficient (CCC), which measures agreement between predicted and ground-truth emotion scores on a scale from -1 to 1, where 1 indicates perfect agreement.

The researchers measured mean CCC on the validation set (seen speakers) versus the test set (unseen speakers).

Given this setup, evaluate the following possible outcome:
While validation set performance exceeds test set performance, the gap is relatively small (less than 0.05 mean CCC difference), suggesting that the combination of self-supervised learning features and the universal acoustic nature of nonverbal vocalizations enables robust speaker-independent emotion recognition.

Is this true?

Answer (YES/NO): NO